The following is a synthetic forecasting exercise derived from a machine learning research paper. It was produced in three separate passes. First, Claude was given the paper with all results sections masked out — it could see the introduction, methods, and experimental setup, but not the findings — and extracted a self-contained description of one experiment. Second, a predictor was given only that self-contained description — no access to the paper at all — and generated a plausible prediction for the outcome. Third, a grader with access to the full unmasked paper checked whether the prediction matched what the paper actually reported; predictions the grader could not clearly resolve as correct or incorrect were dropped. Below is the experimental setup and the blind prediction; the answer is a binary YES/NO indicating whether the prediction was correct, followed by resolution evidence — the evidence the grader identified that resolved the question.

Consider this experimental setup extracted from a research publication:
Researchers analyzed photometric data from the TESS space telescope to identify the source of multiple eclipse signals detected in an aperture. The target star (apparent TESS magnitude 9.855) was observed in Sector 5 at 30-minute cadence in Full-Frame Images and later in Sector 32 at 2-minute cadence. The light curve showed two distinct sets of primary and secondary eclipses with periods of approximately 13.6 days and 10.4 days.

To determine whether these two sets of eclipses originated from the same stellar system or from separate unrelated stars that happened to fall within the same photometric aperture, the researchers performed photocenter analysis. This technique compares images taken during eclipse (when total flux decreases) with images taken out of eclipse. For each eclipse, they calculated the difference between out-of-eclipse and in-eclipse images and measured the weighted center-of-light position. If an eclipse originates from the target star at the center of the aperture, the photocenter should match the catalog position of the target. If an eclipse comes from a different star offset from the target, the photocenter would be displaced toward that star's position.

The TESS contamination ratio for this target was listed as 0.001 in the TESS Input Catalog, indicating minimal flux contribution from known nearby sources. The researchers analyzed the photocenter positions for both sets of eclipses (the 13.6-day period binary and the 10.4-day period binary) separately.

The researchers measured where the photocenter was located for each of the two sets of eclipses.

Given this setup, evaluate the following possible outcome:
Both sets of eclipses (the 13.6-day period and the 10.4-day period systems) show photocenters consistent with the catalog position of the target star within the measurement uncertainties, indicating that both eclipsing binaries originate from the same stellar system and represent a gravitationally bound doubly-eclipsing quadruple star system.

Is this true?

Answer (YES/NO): YES